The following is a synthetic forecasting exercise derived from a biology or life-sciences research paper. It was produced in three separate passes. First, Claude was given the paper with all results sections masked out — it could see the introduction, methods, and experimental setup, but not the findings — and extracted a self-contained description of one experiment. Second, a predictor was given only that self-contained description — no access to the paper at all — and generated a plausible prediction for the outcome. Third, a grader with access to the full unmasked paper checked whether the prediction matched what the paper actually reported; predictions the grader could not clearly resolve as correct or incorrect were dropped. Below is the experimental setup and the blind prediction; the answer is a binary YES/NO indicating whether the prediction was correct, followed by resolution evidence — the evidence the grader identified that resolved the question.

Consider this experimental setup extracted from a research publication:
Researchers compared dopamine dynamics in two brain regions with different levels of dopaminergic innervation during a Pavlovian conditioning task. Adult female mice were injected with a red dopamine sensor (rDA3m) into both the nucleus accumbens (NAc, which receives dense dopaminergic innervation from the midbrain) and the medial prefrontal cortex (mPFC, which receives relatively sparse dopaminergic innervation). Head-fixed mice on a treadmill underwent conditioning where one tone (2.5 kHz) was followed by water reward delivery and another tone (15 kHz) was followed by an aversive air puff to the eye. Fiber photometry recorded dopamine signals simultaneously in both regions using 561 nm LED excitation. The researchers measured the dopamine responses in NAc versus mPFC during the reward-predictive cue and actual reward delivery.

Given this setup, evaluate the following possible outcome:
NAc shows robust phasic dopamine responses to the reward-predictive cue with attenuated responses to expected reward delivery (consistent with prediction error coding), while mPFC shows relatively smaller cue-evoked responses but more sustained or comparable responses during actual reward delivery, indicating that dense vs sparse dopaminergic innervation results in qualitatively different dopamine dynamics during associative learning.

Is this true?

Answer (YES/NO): NO